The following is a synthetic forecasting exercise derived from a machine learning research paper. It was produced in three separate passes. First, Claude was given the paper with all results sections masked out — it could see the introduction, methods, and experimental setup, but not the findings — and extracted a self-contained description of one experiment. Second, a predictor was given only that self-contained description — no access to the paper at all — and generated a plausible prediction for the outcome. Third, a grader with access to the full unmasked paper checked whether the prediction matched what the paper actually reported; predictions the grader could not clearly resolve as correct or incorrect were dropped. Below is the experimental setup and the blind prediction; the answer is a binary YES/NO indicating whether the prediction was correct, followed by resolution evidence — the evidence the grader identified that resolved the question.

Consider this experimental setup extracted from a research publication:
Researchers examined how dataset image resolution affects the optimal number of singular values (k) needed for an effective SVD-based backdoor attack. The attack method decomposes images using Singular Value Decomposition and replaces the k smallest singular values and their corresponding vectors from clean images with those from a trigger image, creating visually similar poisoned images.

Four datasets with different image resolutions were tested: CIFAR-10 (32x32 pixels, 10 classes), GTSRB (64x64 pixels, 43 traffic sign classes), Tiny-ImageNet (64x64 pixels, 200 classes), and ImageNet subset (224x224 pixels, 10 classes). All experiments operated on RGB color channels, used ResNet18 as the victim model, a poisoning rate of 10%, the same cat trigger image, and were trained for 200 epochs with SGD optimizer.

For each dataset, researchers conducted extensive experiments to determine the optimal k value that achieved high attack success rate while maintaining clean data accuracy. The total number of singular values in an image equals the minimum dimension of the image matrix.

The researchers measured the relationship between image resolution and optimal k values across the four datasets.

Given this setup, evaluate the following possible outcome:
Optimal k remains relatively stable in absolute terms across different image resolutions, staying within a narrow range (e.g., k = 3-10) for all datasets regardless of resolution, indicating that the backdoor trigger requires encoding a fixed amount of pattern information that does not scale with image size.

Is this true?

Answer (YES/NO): NO